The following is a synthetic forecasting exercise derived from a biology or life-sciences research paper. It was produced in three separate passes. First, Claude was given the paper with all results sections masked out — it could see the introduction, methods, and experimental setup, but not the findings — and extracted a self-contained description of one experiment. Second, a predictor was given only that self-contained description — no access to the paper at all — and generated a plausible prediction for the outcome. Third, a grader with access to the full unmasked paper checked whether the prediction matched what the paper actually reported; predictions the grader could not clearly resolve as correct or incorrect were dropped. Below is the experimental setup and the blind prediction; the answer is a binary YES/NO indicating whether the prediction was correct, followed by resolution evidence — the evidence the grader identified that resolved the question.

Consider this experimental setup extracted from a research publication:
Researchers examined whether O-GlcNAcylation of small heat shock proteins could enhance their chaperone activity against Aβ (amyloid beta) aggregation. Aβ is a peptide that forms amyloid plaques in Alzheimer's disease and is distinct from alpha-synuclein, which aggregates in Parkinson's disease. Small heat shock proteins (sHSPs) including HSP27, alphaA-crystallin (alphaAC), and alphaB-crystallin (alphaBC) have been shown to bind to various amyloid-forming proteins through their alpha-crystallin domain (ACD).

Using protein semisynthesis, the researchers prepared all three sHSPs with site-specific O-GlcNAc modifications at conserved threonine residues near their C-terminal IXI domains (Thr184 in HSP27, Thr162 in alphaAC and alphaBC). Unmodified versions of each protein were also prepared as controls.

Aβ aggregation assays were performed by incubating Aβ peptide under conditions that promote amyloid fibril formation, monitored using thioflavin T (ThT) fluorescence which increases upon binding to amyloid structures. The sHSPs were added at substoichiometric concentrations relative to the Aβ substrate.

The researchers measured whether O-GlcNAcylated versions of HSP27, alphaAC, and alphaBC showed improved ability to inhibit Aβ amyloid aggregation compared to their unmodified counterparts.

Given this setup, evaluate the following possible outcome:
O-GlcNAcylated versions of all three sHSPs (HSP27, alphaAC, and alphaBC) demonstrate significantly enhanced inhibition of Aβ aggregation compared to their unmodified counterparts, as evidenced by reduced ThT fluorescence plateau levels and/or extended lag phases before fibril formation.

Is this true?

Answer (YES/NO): YES